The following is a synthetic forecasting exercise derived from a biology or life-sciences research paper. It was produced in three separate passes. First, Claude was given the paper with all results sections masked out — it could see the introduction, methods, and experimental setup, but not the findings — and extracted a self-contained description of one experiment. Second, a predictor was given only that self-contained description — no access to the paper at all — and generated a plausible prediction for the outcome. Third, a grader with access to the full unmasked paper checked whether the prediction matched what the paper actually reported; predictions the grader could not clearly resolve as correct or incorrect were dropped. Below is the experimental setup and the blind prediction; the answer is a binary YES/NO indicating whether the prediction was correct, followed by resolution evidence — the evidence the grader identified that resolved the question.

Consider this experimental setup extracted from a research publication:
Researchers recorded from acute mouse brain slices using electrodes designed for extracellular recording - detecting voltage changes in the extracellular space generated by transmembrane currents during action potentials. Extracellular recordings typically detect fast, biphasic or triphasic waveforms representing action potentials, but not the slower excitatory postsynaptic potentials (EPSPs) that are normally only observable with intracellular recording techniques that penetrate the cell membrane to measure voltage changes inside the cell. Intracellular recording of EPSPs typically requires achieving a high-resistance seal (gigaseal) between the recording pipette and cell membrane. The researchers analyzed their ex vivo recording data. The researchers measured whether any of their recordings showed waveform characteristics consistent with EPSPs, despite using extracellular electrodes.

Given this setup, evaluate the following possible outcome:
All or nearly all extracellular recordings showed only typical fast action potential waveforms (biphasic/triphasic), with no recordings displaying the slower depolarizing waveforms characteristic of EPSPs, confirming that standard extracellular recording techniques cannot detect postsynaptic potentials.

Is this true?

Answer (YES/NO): NO